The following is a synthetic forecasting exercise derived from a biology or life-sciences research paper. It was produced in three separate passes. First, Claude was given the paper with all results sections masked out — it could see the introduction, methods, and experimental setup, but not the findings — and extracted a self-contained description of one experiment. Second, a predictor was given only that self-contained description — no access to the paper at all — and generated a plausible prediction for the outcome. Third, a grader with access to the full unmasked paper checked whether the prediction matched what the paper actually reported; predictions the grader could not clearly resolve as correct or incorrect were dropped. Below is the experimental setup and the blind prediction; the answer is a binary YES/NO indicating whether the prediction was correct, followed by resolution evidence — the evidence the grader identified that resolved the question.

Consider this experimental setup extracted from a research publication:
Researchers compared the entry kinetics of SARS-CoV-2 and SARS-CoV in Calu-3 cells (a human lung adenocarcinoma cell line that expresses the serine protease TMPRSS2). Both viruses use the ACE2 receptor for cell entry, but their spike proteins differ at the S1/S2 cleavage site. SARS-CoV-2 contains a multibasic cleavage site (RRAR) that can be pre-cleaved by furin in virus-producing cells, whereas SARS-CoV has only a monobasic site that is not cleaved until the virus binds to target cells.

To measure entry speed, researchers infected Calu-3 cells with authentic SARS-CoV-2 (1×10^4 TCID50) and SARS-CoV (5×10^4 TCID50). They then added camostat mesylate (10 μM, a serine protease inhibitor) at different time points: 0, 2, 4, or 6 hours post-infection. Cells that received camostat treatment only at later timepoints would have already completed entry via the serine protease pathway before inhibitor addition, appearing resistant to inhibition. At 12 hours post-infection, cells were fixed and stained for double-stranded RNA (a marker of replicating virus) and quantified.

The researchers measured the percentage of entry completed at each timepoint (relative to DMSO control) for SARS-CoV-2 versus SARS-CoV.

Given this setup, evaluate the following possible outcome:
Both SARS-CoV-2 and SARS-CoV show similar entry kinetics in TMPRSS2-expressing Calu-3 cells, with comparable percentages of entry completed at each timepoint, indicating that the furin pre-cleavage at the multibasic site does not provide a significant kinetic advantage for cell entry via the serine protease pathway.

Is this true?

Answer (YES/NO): NO